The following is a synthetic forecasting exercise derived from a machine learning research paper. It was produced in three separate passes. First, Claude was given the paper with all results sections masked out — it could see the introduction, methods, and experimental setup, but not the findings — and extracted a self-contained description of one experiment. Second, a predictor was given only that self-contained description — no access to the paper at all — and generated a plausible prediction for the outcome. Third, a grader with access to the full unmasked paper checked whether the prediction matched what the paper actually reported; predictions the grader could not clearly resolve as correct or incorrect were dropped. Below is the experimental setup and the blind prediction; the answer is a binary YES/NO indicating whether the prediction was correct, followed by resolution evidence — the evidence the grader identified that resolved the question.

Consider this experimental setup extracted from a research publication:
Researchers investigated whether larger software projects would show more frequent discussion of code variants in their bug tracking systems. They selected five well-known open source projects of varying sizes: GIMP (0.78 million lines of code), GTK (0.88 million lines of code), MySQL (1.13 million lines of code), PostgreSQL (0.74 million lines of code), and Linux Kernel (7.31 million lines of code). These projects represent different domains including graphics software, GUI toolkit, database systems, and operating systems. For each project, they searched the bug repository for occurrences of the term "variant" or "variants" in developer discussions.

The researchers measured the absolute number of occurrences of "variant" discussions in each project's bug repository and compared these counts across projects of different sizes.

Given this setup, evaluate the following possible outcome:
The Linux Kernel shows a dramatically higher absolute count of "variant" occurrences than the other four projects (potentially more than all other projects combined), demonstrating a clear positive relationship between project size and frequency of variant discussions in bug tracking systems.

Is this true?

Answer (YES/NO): NO